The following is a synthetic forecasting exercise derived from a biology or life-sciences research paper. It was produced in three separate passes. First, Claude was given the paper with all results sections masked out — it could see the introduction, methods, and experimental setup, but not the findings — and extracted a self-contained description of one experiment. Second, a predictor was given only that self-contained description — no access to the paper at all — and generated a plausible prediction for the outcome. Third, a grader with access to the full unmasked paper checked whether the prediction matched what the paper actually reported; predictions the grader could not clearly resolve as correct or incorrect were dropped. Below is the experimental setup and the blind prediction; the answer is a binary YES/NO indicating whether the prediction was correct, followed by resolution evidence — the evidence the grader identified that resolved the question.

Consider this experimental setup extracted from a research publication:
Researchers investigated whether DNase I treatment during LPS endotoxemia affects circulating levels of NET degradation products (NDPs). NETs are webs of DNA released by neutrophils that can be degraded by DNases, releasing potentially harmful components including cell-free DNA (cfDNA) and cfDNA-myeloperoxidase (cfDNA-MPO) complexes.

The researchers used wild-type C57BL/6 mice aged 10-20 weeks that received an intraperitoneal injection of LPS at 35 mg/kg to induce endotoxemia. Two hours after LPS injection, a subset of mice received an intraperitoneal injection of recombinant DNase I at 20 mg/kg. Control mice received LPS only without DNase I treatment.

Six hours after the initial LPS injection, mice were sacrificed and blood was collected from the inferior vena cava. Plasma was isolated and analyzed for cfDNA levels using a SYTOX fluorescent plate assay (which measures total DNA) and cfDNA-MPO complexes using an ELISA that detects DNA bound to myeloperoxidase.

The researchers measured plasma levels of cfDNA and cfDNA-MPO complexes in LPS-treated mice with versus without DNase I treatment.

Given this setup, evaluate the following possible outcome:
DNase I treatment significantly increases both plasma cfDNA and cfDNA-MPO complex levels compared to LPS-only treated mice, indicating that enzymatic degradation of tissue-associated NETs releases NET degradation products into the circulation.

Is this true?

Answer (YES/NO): YES